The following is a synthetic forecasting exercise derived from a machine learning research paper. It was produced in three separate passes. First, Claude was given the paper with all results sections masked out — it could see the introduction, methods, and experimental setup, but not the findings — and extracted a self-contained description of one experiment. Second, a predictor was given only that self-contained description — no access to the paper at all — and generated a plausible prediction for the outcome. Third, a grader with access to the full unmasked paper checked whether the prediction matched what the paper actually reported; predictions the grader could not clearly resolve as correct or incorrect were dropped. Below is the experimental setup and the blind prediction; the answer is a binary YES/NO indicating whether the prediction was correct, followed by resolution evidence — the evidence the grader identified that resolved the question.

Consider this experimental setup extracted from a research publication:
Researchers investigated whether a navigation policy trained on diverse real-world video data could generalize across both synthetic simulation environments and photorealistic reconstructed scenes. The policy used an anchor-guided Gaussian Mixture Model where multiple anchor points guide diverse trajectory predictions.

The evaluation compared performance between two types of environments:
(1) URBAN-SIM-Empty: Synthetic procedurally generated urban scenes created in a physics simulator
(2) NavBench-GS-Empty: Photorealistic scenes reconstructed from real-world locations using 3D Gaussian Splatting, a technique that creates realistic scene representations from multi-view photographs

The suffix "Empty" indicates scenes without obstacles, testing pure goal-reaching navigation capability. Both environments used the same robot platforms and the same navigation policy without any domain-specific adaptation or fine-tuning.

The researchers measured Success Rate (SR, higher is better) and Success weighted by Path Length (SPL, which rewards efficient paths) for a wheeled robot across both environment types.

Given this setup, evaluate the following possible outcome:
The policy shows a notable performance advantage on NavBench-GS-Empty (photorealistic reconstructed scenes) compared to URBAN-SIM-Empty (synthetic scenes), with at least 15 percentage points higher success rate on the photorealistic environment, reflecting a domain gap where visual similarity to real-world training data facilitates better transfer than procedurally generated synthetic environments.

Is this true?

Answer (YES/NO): NO